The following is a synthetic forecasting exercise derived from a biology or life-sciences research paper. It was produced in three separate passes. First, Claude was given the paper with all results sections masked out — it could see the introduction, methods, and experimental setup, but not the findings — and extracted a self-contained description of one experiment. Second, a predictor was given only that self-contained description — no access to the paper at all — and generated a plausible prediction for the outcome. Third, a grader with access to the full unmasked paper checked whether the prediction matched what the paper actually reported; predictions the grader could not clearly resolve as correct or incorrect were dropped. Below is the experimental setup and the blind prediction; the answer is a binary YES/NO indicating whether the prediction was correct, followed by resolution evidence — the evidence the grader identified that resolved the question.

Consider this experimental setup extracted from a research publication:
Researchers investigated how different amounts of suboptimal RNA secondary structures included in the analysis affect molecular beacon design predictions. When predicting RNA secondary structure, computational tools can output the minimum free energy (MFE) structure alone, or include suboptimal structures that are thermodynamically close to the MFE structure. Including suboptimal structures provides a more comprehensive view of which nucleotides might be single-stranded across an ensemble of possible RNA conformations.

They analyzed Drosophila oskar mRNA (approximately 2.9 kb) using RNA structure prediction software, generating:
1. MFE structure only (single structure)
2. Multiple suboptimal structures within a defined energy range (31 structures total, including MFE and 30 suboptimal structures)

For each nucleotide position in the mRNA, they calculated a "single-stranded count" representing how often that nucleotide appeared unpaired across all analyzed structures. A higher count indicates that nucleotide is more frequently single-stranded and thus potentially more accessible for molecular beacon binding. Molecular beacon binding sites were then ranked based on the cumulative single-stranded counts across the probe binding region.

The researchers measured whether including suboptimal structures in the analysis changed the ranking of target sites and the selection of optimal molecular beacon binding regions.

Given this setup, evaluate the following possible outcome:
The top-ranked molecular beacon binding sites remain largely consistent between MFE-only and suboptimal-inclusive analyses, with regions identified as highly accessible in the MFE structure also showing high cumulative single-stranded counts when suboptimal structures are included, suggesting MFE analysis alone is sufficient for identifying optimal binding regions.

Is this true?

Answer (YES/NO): NO